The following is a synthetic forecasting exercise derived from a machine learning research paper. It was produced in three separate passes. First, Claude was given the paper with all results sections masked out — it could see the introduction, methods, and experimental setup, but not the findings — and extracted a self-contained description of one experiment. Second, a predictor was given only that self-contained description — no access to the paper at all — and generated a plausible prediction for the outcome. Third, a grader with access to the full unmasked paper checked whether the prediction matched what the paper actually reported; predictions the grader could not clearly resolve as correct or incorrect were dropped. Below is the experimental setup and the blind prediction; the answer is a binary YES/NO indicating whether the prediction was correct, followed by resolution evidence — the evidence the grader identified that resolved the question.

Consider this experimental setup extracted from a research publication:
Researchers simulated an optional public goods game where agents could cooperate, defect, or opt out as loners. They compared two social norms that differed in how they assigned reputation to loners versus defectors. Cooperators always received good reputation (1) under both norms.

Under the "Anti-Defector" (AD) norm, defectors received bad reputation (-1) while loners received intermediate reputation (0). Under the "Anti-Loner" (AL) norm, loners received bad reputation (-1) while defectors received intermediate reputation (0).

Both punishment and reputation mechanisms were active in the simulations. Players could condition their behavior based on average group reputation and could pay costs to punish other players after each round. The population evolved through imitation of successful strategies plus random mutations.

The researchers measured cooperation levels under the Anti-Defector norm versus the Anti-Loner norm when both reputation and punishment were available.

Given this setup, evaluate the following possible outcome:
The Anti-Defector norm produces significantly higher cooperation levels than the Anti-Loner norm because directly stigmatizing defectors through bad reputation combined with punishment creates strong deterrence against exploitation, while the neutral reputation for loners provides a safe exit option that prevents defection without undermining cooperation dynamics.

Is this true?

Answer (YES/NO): YES